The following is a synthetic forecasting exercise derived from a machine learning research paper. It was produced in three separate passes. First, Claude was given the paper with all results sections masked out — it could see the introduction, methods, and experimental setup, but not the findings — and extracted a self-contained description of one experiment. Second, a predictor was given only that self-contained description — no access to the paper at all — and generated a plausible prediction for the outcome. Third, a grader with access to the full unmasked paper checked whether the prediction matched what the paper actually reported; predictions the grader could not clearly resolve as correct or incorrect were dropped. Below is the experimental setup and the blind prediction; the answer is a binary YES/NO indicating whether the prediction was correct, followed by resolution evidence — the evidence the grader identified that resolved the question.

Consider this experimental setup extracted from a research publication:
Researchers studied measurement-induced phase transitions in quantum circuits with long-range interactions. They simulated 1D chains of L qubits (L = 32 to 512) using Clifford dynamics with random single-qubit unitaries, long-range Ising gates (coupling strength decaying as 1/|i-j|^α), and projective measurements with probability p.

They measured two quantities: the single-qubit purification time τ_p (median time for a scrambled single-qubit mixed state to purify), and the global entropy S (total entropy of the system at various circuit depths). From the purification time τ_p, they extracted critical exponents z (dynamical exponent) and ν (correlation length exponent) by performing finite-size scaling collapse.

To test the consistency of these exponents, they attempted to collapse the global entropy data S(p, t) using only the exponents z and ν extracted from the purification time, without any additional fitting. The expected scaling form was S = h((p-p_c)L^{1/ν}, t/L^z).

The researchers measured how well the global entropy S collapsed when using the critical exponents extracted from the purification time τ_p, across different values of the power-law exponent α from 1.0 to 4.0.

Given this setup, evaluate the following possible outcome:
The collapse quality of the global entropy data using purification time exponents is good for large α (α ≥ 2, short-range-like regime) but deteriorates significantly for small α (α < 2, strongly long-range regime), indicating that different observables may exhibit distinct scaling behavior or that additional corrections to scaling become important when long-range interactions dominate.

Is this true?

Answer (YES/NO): NO